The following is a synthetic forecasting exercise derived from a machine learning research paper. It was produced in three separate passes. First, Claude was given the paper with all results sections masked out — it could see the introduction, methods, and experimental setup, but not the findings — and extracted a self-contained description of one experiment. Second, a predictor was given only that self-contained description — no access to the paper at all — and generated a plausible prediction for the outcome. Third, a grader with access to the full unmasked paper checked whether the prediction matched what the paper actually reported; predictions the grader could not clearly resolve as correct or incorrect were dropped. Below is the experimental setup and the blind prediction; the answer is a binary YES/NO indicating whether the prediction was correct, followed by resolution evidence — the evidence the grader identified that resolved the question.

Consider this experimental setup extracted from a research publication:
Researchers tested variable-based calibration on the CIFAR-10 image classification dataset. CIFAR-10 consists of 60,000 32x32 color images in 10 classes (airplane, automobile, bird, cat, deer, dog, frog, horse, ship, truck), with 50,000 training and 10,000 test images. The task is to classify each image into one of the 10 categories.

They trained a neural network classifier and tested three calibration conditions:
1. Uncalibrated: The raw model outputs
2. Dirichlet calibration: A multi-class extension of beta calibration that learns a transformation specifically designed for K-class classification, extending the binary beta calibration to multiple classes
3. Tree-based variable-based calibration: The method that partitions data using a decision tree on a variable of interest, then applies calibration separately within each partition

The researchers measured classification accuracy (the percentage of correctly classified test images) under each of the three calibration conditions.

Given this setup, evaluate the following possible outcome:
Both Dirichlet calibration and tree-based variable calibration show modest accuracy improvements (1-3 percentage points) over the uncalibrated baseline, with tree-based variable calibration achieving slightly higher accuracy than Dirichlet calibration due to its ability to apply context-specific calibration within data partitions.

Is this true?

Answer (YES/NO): NO